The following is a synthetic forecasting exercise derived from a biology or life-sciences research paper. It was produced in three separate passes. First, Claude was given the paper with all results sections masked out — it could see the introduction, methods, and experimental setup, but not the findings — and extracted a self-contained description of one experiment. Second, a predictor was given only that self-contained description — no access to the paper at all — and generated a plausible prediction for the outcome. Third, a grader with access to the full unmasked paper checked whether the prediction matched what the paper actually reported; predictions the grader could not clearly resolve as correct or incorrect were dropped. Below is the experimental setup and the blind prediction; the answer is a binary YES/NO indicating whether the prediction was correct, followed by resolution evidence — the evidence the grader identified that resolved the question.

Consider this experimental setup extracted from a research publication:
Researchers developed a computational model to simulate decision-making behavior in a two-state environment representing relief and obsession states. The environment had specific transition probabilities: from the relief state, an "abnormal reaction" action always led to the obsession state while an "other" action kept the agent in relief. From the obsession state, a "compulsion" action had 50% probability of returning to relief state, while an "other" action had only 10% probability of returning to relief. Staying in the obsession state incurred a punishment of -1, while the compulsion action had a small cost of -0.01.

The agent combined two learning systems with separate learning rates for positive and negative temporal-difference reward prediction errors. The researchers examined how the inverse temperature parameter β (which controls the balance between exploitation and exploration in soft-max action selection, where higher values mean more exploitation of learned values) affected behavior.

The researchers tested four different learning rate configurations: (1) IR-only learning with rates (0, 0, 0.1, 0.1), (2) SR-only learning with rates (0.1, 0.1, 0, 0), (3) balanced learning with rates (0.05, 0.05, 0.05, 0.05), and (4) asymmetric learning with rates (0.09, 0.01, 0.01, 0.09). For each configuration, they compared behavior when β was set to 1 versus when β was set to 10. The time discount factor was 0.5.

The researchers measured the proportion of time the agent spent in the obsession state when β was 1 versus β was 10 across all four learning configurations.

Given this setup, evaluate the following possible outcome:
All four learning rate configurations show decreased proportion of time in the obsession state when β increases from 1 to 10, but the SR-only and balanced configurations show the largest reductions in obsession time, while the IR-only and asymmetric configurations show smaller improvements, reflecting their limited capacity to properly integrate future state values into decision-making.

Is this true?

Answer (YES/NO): NO